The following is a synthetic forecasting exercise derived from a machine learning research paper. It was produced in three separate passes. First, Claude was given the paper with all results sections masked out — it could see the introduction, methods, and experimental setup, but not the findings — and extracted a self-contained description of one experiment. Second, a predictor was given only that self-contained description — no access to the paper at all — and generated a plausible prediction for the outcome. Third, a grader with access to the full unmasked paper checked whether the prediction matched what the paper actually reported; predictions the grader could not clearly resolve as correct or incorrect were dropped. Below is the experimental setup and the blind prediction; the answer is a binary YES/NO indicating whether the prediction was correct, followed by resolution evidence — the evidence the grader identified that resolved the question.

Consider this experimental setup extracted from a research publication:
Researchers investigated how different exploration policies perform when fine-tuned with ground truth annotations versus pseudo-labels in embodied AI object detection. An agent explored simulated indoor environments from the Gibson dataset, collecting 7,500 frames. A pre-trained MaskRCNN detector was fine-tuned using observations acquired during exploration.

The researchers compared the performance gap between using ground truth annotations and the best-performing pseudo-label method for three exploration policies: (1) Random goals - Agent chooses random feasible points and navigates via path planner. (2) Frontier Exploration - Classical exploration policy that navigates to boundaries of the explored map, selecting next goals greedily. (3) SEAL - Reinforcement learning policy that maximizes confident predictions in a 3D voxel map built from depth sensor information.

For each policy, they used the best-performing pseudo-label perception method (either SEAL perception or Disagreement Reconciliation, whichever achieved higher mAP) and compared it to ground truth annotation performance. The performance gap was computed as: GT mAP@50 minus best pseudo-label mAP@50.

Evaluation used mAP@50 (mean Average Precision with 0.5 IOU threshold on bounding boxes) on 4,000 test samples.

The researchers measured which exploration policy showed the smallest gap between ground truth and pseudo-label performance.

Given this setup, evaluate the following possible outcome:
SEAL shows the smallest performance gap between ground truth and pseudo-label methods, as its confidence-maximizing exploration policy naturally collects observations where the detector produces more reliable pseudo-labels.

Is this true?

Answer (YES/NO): YES